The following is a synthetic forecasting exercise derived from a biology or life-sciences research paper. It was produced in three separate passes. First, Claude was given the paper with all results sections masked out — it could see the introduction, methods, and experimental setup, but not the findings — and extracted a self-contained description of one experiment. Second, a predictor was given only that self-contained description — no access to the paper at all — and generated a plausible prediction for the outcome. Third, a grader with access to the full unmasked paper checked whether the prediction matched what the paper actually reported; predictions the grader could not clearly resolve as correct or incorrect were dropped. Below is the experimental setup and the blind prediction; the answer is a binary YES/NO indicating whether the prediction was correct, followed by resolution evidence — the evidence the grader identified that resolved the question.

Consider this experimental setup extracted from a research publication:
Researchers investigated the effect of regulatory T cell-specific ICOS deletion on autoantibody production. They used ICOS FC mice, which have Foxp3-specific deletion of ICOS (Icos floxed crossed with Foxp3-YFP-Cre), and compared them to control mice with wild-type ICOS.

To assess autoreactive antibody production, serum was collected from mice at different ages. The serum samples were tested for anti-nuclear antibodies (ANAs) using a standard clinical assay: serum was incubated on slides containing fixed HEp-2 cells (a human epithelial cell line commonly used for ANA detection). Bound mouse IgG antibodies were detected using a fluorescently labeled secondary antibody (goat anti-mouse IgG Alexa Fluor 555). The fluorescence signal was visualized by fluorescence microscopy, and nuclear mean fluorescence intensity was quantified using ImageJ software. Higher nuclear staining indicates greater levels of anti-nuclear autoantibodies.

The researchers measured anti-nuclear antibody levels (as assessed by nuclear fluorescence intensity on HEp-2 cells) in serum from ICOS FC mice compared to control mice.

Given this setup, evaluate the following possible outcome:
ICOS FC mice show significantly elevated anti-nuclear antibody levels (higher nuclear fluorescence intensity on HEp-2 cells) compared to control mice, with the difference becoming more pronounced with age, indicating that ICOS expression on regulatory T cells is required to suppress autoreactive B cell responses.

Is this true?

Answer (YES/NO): NO